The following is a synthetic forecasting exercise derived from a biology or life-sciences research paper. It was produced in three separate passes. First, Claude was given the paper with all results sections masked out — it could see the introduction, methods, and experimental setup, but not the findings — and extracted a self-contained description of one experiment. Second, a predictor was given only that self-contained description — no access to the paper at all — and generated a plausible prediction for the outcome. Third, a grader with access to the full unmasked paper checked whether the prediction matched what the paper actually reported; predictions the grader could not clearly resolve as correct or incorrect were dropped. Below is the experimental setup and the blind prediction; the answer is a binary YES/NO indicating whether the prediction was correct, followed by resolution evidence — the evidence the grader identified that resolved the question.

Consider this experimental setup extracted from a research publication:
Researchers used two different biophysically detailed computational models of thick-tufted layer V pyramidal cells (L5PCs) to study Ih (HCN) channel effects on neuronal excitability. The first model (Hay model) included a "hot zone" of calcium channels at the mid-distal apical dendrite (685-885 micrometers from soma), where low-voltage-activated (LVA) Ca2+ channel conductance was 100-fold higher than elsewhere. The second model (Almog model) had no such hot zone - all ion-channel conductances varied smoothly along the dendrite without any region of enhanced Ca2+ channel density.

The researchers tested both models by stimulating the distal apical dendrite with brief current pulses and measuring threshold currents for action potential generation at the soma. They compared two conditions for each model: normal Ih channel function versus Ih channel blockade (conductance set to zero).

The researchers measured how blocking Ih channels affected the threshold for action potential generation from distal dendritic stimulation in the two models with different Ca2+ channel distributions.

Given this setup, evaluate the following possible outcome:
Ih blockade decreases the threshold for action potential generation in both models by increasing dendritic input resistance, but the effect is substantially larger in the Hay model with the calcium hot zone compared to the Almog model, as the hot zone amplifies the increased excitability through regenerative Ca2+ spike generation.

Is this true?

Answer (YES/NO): NO